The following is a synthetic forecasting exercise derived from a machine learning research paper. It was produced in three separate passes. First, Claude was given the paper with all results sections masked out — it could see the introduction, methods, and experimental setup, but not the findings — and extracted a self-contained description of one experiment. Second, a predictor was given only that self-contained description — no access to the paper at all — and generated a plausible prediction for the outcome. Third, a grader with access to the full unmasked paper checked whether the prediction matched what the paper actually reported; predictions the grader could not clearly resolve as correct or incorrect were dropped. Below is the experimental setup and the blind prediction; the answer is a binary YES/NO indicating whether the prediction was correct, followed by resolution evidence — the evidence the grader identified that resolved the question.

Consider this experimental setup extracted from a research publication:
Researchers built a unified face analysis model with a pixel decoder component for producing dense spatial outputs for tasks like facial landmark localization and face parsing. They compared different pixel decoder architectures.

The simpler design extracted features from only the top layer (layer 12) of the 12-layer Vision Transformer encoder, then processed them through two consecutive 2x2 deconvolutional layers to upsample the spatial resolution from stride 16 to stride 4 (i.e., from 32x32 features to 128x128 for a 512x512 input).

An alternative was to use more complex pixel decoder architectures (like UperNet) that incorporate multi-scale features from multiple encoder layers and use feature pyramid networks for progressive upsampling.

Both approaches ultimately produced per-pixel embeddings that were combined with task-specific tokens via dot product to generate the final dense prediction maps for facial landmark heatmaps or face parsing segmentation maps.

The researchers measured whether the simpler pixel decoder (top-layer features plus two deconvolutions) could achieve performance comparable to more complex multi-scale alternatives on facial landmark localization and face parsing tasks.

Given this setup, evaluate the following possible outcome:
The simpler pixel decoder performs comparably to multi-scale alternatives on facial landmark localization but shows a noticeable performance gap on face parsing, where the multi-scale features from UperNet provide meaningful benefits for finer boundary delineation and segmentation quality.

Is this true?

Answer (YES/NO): NO